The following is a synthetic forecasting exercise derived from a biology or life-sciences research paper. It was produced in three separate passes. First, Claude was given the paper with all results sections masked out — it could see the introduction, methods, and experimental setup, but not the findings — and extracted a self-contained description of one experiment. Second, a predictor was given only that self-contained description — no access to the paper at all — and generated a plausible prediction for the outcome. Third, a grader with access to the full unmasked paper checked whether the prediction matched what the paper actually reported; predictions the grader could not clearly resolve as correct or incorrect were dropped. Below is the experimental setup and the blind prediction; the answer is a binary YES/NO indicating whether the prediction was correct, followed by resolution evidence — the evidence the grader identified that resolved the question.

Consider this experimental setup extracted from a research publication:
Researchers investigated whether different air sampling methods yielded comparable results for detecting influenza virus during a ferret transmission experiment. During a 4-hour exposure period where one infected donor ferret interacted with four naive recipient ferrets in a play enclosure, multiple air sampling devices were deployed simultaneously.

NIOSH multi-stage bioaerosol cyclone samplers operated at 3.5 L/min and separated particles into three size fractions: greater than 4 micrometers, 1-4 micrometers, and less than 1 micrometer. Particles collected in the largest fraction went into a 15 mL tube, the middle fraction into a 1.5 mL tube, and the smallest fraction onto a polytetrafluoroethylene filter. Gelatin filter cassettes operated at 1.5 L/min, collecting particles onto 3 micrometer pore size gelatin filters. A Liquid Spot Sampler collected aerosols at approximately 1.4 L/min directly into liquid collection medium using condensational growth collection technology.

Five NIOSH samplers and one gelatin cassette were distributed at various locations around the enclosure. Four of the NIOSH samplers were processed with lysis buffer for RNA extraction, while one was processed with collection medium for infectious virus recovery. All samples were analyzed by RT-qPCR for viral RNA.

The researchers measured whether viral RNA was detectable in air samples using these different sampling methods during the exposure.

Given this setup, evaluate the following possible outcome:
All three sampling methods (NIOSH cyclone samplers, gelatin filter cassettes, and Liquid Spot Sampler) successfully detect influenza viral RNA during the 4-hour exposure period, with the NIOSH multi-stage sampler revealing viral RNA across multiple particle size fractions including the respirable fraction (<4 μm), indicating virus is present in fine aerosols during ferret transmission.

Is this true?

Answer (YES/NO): NO